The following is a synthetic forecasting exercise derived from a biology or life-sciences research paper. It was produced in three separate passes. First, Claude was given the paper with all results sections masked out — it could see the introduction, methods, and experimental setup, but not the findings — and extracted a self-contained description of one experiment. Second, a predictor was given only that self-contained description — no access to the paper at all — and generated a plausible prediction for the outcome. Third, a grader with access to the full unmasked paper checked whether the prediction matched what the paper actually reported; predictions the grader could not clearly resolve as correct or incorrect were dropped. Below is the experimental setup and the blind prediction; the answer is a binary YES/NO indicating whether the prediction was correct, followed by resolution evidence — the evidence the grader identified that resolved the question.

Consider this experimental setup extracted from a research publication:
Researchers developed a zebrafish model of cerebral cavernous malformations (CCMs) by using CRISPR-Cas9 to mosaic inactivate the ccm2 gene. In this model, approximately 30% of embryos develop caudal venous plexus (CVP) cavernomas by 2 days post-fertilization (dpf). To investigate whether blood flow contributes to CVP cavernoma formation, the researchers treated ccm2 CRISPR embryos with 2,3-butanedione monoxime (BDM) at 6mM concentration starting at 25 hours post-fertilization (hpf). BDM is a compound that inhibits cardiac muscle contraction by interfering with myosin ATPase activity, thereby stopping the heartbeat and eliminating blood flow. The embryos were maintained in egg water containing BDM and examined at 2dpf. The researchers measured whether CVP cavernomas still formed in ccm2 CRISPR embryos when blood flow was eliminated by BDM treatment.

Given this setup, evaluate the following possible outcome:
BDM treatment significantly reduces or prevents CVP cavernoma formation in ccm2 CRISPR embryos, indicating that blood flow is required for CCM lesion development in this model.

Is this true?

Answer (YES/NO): YES